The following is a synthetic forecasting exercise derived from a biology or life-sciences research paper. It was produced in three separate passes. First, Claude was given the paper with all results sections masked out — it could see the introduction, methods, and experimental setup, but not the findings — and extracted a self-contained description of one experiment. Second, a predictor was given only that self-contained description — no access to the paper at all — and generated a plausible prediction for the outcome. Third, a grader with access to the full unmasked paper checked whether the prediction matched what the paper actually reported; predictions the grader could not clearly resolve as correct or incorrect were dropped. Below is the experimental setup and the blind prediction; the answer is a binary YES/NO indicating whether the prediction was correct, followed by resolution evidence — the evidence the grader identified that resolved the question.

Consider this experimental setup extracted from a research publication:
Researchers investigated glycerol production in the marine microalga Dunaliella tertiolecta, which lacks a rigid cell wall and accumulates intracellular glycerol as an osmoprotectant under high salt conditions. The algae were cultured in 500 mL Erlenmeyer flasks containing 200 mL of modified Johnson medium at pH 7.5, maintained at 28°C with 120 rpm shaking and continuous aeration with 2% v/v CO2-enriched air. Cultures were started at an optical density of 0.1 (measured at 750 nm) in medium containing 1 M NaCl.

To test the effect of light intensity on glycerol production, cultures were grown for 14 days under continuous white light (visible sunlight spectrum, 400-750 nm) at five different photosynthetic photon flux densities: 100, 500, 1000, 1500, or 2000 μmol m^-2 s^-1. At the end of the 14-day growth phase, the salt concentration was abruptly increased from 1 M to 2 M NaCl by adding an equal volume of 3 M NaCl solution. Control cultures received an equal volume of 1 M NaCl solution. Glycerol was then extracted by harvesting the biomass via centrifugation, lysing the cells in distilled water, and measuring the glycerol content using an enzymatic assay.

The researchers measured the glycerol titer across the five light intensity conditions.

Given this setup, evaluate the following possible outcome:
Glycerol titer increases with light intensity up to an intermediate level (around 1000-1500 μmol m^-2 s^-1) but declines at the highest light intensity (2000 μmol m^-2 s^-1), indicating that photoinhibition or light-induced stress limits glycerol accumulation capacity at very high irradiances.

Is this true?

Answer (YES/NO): NO